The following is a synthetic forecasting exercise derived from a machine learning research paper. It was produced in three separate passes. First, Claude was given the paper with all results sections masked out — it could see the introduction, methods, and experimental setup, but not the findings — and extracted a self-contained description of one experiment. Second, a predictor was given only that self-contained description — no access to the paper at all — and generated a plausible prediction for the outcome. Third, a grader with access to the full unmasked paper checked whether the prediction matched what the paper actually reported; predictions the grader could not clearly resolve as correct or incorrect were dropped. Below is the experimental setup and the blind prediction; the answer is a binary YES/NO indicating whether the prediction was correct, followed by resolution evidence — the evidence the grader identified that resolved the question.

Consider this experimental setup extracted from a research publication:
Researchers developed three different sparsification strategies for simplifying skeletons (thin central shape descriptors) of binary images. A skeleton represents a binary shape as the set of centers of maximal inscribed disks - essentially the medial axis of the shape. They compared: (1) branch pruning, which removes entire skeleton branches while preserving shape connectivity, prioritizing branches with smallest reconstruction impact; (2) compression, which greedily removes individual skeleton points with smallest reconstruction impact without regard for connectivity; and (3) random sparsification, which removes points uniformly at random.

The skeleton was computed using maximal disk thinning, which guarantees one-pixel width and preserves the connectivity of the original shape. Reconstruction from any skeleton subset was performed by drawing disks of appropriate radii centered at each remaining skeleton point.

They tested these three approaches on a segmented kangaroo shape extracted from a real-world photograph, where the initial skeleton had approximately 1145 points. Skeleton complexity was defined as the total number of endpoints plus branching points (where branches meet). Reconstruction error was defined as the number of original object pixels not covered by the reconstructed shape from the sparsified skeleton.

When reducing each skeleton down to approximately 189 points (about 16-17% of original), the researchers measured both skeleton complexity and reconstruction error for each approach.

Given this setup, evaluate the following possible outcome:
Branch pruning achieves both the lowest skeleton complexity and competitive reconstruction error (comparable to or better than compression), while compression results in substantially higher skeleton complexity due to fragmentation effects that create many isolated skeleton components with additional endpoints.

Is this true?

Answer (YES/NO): NO